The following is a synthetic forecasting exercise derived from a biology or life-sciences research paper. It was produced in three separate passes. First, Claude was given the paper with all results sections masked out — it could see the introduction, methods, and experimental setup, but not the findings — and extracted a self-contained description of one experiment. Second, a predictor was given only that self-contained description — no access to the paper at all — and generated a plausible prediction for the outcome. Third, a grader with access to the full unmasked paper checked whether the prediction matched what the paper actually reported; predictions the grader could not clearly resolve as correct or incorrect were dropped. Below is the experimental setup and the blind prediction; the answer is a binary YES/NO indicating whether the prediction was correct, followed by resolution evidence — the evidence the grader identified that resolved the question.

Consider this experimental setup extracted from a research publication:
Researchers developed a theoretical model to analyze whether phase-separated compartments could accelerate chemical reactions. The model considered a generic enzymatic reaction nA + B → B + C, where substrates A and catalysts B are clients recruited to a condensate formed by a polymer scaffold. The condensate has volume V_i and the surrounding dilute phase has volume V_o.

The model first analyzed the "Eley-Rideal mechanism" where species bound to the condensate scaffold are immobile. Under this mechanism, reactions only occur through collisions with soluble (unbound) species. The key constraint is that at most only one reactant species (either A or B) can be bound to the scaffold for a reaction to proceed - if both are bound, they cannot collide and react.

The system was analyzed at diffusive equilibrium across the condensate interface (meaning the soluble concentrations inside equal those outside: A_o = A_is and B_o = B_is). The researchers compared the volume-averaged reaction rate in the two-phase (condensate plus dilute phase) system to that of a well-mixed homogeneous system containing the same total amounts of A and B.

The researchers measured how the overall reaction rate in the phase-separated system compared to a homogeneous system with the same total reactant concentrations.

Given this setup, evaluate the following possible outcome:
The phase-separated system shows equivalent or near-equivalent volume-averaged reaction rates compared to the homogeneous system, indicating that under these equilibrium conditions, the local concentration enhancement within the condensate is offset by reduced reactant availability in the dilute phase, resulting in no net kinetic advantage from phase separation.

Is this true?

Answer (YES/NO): NO